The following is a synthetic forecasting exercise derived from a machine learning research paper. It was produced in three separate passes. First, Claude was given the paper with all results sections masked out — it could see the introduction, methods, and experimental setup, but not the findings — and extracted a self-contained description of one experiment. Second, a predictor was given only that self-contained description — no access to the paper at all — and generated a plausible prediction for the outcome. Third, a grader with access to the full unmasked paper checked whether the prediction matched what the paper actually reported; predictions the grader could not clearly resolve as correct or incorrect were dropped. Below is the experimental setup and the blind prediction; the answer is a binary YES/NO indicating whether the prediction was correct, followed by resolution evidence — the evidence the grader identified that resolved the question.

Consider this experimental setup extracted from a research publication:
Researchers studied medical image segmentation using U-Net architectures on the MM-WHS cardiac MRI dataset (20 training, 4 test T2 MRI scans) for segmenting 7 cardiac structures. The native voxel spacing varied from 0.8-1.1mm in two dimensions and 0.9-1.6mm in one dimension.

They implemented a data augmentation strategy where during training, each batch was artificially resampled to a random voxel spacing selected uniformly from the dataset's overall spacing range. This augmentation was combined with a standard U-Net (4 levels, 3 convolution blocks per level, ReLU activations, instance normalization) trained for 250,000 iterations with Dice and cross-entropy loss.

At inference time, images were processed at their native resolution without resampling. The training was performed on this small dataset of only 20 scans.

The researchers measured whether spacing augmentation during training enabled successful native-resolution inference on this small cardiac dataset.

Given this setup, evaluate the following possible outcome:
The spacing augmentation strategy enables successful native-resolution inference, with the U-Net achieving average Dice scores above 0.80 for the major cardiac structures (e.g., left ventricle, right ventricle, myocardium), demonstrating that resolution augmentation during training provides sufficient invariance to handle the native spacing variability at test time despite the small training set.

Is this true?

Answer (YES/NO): NO